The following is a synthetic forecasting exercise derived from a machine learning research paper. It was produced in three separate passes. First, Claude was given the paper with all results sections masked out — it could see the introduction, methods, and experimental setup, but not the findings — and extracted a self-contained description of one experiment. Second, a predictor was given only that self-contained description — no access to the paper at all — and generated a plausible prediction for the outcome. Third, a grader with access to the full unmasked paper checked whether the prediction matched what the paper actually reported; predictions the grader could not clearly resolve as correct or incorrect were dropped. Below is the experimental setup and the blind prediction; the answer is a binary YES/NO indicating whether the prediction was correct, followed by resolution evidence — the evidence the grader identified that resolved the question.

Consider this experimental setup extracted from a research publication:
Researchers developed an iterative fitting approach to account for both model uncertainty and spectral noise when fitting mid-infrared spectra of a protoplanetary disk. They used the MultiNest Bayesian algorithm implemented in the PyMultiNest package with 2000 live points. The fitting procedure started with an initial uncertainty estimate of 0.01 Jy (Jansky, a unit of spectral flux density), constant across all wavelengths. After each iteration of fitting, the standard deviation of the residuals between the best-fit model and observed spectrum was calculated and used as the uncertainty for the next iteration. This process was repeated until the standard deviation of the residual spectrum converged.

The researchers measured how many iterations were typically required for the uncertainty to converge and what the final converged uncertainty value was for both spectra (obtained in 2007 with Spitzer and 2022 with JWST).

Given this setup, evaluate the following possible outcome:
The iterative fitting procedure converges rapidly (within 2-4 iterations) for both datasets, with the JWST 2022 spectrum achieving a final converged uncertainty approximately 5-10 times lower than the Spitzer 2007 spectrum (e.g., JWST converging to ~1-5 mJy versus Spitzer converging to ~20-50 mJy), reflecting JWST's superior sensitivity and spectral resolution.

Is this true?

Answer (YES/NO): NO